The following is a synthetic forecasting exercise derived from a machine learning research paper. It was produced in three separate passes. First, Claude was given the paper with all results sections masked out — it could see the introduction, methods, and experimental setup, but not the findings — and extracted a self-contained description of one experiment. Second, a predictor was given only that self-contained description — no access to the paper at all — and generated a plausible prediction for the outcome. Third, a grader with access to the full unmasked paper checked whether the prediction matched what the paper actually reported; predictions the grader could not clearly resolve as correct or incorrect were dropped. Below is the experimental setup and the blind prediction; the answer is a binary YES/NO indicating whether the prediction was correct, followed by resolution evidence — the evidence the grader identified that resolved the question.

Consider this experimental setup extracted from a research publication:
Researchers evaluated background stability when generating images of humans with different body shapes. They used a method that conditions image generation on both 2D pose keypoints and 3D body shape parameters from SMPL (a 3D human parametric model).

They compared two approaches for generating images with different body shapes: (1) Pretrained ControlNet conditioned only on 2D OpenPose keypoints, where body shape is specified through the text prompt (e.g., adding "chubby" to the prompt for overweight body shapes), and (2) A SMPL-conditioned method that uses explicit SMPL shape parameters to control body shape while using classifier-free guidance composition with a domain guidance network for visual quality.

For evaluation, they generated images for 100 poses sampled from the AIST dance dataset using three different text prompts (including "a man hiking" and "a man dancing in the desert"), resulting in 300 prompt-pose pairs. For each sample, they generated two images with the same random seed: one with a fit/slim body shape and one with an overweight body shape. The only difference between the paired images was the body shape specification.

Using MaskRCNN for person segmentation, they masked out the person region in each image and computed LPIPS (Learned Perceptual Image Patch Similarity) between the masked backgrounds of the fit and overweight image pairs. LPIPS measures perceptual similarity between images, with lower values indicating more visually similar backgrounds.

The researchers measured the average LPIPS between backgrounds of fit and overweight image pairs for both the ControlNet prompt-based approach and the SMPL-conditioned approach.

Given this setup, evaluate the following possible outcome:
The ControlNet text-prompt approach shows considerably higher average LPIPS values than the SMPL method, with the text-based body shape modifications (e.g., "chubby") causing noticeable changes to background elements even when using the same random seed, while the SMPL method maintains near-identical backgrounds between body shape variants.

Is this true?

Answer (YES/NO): NO